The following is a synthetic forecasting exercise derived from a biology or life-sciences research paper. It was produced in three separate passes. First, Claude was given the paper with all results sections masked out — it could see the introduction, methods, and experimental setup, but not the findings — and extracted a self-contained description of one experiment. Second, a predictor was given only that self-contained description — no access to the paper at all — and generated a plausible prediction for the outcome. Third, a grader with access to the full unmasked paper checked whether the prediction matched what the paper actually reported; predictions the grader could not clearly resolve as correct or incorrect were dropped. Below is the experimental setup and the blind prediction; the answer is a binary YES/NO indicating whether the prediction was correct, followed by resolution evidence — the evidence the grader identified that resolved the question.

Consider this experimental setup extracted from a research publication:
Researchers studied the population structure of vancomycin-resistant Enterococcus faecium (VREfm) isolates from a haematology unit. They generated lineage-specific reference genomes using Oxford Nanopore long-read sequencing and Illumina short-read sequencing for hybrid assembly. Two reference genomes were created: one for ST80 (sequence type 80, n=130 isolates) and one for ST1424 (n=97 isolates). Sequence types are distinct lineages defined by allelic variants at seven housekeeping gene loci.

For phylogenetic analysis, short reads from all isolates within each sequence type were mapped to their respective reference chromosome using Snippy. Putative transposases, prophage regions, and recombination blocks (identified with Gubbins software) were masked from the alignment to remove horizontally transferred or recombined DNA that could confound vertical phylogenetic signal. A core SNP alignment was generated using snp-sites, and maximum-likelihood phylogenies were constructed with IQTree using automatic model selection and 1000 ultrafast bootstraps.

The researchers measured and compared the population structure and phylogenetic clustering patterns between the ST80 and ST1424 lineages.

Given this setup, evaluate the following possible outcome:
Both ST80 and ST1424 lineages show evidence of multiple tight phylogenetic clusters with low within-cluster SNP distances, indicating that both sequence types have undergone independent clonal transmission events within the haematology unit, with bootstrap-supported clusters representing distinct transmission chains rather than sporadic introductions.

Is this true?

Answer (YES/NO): NO